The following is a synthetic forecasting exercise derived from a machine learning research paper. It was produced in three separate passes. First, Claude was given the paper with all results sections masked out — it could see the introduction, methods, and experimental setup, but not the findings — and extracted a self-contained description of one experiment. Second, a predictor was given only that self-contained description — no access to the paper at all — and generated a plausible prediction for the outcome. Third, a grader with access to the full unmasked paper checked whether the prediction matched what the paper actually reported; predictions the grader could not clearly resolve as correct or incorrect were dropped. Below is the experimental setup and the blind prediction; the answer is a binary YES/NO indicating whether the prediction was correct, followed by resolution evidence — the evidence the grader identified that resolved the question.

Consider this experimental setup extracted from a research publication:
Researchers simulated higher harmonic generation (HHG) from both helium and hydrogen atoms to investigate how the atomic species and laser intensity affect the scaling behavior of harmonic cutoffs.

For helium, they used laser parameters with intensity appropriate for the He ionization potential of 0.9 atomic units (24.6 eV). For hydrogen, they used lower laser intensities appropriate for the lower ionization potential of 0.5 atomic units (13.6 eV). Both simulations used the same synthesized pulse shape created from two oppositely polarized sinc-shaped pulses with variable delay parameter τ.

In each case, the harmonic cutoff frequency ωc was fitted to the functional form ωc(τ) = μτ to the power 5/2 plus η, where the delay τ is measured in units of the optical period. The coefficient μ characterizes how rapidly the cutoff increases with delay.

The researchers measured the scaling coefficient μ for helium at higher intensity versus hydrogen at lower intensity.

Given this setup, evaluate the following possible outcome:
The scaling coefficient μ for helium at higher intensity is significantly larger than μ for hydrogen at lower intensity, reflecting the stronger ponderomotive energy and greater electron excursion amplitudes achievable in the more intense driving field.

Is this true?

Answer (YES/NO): YES